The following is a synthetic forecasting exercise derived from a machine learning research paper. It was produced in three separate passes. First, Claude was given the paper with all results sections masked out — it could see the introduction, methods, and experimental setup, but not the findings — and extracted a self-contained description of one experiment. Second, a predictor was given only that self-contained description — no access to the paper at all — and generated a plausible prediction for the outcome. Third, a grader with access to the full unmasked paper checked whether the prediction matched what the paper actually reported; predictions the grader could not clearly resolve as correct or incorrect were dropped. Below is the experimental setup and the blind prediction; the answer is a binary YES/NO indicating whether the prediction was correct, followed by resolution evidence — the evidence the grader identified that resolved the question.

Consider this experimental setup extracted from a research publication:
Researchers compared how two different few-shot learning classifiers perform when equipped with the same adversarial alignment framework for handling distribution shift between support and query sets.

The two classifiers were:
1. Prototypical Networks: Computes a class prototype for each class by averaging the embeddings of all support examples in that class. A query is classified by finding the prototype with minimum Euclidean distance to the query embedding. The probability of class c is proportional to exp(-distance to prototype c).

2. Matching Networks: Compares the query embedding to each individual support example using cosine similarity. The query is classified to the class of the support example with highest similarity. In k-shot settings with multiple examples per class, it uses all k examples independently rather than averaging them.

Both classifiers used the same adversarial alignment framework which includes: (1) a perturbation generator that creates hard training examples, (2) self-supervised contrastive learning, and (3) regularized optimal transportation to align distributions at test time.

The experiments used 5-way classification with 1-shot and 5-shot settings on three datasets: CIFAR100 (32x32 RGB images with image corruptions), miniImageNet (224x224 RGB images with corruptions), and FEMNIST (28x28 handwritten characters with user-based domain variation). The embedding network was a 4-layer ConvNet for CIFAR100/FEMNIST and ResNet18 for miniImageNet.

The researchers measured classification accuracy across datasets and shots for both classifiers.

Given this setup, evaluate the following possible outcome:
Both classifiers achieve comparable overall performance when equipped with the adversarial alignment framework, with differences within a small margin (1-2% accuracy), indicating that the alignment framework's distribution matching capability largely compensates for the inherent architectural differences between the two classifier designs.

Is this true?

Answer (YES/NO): NO